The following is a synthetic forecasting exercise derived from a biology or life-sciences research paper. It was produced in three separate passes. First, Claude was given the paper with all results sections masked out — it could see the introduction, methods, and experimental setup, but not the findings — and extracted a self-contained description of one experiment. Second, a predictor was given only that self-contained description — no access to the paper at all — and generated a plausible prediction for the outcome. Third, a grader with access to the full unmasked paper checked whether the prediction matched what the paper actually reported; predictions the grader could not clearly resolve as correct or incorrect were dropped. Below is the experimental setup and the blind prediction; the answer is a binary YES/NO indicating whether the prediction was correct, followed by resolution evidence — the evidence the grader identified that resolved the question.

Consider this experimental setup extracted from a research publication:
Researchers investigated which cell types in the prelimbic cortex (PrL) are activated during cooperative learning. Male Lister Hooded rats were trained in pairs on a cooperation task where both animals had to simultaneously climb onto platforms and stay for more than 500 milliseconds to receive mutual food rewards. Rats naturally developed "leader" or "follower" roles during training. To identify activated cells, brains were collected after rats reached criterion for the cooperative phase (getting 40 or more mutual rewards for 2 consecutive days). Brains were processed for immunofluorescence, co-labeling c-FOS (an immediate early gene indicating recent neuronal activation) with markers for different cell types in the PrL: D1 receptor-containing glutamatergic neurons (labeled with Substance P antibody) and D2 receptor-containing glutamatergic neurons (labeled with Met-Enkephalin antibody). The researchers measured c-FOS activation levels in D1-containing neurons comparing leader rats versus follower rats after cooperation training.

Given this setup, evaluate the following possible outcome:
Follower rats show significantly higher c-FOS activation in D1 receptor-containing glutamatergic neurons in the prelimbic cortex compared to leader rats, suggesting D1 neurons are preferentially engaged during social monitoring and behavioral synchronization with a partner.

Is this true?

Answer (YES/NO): NO